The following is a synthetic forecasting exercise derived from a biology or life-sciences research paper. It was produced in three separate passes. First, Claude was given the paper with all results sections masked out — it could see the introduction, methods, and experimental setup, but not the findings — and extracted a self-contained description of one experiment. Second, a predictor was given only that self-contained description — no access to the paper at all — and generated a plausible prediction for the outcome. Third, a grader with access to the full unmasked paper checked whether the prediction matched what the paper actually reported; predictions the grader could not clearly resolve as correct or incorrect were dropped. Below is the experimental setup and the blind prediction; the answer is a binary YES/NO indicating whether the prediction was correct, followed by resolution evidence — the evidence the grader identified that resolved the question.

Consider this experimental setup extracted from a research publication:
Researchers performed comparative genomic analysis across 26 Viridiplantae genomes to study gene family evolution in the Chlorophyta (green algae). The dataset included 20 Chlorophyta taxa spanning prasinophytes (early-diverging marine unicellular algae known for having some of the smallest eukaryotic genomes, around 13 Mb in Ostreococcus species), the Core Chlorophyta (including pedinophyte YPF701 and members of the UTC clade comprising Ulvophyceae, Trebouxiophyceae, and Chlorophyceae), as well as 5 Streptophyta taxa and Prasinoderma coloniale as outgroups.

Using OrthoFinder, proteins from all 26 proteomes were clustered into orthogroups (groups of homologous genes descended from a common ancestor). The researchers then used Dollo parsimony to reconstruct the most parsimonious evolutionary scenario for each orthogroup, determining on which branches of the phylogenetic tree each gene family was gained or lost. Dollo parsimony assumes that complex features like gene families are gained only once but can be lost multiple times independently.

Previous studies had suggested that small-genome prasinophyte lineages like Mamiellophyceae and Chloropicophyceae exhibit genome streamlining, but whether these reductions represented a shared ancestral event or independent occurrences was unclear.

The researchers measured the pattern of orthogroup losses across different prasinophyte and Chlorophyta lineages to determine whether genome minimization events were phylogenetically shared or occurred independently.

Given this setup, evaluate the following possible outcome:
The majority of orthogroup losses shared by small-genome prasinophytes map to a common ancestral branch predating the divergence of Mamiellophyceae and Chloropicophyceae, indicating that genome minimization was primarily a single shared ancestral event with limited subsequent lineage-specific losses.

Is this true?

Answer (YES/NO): NO